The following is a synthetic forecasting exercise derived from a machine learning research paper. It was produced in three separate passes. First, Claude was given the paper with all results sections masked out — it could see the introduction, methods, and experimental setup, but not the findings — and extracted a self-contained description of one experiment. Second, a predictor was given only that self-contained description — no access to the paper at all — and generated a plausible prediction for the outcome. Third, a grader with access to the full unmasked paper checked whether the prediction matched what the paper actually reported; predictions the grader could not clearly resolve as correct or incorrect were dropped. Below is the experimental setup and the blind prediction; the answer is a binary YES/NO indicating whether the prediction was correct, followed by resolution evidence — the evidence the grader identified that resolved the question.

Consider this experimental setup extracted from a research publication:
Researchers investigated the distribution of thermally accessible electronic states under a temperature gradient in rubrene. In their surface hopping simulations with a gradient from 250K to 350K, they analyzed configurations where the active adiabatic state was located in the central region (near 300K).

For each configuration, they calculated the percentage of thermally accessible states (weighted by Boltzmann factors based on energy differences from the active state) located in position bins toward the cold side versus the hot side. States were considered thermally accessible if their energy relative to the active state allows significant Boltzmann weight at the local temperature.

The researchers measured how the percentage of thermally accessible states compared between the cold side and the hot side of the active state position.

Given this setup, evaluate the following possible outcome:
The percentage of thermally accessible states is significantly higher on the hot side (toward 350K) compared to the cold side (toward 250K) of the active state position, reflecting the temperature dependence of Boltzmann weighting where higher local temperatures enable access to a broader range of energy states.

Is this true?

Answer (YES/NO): NO